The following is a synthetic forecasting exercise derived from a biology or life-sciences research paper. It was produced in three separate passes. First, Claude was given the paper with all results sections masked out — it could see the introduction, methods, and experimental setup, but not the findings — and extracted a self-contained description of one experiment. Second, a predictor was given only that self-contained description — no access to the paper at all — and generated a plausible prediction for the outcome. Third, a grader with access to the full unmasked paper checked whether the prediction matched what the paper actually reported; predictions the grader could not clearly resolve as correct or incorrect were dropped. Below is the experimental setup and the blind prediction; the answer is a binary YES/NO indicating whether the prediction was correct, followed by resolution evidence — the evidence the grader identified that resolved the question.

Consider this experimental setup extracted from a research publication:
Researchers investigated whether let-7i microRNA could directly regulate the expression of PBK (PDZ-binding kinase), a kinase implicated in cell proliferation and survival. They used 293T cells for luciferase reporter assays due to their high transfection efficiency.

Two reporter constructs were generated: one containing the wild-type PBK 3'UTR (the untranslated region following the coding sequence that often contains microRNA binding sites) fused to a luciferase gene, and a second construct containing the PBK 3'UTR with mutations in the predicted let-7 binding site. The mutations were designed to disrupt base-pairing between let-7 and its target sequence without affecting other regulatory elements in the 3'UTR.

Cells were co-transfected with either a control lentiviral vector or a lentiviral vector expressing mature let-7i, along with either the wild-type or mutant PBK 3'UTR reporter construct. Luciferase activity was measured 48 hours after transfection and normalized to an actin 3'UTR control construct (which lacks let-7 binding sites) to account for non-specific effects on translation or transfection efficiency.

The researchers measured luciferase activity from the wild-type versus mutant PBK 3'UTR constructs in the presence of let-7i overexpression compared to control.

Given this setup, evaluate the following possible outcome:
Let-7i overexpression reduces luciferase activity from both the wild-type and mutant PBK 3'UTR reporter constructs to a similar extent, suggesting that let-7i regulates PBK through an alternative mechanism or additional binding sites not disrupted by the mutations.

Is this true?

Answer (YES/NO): NO